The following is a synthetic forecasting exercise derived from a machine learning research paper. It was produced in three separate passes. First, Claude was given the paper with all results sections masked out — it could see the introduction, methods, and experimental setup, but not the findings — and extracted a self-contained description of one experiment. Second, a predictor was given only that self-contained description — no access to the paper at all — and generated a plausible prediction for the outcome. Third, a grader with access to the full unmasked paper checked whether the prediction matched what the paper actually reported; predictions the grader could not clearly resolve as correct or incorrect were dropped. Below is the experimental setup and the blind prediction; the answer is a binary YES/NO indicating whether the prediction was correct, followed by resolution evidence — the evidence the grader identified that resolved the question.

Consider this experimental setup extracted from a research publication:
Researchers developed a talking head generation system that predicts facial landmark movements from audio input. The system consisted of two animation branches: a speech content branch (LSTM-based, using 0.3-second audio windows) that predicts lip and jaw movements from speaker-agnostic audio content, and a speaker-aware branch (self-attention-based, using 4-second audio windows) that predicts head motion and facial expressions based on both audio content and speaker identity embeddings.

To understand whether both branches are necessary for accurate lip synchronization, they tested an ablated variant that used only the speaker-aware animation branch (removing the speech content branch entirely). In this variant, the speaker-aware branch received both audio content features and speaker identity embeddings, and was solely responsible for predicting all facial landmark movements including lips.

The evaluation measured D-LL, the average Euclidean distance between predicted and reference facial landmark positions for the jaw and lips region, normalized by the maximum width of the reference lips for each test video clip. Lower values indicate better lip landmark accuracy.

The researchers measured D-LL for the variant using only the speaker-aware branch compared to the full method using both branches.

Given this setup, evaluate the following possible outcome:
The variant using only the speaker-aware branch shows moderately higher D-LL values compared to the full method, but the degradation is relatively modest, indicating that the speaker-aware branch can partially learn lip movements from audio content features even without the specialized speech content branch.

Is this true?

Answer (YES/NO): NO